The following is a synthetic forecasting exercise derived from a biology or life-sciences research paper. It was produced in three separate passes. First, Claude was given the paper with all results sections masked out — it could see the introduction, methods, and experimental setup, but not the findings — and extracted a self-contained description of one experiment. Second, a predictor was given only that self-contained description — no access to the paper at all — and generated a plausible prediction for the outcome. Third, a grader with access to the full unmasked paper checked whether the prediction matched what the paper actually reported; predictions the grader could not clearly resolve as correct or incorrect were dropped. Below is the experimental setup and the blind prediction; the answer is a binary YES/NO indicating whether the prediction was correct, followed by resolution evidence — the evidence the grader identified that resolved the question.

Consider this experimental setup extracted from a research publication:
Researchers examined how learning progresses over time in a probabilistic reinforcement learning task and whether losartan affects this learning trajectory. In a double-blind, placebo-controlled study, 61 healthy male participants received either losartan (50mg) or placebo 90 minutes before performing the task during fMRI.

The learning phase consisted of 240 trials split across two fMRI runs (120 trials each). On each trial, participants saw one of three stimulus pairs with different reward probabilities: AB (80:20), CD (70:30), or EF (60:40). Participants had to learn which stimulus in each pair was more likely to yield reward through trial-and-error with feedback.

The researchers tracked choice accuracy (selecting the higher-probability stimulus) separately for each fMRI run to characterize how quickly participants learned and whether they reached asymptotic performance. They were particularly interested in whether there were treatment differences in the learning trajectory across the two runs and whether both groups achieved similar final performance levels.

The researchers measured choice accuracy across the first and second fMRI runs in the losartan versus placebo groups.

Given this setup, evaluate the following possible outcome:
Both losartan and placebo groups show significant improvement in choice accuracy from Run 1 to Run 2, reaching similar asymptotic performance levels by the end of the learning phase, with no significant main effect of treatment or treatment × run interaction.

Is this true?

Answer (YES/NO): NO